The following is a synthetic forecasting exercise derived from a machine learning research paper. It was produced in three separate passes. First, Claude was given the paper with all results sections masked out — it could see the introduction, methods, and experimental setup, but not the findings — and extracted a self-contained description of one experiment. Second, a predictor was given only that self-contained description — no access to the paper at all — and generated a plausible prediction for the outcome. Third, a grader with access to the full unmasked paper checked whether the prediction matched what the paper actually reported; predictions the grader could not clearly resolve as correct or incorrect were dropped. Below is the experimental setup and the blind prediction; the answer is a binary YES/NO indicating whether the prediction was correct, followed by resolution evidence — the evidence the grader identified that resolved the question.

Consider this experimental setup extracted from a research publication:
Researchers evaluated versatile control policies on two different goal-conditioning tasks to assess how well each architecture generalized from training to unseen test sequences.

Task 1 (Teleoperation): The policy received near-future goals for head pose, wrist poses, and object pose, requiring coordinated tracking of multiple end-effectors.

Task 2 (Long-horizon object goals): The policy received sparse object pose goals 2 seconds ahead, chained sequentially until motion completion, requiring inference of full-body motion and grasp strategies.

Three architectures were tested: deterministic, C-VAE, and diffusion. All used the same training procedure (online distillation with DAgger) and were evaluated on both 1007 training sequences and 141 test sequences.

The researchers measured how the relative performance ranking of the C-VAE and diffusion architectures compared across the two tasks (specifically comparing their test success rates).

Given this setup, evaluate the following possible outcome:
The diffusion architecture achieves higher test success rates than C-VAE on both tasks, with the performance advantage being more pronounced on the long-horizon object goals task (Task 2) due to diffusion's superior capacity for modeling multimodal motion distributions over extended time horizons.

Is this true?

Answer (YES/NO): YES